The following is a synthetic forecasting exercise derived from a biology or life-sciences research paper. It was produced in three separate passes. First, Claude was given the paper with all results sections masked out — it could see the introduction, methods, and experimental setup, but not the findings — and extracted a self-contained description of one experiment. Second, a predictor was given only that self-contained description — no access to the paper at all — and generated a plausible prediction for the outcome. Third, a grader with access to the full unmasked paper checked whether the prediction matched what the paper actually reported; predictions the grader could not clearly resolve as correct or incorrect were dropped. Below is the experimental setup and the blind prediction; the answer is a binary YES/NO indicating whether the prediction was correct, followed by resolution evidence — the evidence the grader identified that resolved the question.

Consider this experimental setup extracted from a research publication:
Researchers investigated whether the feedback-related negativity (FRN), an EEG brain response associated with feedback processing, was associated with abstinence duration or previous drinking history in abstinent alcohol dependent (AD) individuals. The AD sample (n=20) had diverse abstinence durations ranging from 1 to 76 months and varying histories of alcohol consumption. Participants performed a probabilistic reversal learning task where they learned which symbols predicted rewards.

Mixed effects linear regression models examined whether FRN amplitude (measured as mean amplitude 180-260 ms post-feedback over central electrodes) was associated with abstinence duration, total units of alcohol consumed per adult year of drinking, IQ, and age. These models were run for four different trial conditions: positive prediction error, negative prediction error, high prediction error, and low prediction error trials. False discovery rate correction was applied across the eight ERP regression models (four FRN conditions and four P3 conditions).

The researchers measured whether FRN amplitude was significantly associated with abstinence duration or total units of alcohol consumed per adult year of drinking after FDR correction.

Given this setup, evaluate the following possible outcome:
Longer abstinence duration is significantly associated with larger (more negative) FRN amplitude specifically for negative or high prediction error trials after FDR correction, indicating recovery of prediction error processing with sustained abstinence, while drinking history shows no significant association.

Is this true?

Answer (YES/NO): NO